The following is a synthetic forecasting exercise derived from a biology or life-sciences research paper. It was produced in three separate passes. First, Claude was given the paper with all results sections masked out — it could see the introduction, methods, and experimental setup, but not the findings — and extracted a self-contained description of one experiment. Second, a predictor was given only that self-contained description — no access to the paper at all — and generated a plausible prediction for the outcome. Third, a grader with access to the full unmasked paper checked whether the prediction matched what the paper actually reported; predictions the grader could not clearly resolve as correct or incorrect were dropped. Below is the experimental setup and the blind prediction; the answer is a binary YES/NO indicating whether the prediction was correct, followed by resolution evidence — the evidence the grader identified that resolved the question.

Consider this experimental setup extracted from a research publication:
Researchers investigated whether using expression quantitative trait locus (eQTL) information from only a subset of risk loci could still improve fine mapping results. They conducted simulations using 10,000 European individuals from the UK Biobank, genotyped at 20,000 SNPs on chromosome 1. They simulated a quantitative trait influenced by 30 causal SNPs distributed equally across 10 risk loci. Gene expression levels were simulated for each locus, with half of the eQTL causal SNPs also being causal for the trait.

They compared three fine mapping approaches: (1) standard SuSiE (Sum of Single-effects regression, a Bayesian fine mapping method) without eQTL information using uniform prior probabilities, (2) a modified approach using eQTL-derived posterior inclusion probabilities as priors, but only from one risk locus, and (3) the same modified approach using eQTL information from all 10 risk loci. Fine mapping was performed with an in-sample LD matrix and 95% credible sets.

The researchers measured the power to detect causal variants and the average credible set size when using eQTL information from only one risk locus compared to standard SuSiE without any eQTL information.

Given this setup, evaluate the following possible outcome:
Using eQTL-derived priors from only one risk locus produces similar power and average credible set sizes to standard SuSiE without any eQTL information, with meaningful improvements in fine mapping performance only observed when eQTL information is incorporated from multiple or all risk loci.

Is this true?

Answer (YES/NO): NO